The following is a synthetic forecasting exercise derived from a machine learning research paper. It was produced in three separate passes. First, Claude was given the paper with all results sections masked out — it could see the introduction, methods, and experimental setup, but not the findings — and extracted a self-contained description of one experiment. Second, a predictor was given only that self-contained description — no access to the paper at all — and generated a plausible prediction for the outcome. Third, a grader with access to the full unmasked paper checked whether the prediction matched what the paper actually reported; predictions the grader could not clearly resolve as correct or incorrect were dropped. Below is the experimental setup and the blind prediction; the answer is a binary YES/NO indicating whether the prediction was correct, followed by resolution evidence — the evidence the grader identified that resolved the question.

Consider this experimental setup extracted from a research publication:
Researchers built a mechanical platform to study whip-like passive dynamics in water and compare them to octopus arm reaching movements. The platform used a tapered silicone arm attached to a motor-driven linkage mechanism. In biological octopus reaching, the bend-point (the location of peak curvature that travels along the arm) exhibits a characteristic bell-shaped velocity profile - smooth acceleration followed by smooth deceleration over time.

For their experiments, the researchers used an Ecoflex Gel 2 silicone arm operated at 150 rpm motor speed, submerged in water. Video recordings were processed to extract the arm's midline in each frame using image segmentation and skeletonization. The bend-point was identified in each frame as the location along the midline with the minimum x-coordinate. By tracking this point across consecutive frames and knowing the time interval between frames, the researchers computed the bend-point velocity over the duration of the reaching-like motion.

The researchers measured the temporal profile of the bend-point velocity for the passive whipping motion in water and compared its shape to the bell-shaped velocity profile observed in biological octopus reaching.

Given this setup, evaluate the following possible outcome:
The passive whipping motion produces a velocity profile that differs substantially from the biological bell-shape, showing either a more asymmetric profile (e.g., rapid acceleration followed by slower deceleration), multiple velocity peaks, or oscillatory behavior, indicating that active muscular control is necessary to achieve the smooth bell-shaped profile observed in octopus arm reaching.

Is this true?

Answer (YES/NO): NO